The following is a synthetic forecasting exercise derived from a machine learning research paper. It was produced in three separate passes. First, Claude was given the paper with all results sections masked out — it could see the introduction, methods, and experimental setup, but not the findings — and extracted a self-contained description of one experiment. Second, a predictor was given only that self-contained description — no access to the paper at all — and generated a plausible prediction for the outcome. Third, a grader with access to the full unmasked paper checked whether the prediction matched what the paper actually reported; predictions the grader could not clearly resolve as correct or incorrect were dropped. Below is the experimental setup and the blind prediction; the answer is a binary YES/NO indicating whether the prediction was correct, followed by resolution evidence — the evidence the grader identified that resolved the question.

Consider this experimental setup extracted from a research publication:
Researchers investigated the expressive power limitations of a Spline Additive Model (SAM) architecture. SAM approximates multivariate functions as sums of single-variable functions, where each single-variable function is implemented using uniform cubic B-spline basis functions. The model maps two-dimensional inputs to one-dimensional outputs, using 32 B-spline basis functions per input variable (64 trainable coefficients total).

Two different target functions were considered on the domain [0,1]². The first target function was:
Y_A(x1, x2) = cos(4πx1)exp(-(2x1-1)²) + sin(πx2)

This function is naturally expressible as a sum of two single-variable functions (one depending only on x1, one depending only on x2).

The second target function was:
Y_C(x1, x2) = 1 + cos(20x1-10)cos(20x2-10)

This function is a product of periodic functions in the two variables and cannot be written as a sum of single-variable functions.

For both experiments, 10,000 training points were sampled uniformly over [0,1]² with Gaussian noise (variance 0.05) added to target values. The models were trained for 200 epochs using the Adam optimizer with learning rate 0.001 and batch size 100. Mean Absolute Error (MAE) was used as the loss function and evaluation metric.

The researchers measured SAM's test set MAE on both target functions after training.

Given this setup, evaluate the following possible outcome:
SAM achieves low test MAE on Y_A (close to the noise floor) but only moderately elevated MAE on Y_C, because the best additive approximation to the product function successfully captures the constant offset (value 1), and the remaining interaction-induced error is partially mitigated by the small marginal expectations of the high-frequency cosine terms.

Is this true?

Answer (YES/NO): NO